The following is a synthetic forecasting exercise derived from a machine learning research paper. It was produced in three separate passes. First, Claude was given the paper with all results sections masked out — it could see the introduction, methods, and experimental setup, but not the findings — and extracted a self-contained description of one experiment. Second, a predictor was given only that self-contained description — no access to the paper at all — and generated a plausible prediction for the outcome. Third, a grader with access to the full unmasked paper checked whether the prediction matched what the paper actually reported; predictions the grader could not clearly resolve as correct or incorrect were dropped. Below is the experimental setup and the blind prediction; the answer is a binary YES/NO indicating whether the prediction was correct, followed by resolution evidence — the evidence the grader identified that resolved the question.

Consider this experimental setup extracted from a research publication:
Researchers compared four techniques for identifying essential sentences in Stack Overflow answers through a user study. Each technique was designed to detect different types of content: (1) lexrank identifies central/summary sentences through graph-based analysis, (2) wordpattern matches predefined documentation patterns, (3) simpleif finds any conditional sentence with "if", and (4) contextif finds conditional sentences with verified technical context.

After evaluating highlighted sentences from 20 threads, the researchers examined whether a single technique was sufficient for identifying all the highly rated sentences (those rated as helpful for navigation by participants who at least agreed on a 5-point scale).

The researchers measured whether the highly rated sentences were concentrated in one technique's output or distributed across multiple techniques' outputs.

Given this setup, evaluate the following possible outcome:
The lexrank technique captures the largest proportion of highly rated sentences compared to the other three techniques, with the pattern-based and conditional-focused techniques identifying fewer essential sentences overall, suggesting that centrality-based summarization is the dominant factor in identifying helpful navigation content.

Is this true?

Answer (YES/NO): NO